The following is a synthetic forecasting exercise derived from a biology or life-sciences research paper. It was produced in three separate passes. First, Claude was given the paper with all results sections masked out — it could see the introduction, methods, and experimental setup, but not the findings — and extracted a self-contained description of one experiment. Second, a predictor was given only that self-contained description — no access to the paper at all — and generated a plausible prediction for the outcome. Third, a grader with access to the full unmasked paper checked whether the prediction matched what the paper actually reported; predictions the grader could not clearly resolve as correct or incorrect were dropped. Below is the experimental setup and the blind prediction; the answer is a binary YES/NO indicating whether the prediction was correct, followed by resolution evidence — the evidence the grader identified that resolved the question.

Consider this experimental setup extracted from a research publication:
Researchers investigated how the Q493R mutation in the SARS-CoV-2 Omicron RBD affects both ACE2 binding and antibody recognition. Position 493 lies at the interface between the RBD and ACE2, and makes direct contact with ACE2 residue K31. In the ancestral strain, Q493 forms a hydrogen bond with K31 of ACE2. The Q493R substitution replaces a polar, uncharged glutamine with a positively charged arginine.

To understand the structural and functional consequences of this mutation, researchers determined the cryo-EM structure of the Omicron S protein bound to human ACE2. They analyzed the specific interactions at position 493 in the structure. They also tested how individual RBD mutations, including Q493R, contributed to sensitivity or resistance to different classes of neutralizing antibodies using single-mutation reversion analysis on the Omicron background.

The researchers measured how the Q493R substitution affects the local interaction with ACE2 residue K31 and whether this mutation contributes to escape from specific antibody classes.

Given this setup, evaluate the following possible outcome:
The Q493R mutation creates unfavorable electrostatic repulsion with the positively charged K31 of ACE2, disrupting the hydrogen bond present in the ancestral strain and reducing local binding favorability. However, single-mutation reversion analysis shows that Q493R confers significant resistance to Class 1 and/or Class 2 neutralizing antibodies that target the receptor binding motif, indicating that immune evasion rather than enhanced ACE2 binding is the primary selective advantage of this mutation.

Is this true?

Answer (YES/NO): NO